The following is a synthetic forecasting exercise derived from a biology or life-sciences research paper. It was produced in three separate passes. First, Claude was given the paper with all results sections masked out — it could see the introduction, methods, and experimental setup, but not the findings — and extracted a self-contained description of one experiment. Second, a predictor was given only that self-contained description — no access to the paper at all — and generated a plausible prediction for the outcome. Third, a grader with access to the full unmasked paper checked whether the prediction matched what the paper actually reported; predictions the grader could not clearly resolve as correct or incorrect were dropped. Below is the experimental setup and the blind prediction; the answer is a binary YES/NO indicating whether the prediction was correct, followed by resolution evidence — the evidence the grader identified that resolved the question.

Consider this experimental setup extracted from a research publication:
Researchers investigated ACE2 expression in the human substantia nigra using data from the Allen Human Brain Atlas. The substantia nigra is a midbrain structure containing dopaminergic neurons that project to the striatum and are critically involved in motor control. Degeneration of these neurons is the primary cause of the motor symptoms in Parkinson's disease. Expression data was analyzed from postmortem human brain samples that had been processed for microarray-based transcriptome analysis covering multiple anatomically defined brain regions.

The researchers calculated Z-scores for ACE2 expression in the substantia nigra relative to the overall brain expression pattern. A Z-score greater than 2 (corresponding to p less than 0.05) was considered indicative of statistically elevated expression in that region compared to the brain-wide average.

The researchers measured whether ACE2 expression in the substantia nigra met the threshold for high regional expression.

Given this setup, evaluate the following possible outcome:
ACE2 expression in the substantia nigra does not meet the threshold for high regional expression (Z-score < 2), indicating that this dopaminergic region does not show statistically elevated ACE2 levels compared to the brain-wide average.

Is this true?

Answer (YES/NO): NO